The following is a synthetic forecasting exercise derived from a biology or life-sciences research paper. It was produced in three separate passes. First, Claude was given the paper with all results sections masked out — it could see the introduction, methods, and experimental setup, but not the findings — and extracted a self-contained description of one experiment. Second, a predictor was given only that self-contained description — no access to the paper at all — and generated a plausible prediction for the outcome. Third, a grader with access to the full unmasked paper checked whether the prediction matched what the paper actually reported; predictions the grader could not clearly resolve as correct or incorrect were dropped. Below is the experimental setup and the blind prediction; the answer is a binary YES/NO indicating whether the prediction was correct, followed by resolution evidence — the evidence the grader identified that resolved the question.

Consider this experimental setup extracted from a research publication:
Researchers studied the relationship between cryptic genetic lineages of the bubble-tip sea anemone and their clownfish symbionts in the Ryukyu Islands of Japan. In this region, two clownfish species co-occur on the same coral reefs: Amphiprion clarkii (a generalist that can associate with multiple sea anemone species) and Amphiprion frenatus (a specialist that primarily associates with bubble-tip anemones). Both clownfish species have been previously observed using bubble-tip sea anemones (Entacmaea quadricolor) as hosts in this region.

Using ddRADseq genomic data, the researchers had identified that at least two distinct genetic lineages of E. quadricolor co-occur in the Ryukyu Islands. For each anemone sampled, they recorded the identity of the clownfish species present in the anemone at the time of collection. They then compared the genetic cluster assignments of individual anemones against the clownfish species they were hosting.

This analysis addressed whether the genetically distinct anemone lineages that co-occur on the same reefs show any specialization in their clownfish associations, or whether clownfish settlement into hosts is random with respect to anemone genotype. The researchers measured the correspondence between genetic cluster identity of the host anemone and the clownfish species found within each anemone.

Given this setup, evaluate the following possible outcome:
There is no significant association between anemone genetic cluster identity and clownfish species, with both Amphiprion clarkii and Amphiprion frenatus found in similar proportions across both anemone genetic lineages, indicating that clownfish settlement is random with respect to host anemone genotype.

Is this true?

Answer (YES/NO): NO